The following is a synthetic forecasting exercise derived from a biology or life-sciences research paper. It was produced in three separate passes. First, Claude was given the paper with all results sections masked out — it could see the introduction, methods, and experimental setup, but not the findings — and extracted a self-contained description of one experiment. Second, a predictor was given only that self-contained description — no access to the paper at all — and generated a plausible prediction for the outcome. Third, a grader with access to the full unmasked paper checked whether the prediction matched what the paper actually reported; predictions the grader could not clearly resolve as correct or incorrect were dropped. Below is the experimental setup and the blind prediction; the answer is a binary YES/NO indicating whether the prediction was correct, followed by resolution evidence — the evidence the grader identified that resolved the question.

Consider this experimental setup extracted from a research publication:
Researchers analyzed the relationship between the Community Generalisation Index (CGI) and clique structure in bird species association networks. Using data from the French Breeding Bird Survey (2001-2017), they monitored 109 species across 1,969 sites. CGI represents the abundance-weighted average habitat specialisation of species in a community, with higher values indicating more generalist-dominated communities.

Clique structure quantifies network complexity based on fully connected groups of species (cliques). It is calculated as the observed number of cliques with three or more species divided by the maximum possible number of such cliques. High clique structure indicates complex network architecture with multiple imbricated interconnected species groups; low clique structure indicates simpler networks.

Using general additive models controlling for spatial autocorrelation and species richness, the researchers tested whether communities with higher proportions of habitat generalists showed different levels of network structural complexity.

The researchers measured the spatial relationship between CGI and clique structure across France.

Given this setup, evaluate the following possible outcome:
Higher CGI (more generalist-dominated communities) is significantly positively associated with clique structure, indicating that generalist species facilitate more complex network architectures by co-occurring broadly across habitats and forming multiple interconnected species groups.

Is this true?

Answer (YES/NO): NO